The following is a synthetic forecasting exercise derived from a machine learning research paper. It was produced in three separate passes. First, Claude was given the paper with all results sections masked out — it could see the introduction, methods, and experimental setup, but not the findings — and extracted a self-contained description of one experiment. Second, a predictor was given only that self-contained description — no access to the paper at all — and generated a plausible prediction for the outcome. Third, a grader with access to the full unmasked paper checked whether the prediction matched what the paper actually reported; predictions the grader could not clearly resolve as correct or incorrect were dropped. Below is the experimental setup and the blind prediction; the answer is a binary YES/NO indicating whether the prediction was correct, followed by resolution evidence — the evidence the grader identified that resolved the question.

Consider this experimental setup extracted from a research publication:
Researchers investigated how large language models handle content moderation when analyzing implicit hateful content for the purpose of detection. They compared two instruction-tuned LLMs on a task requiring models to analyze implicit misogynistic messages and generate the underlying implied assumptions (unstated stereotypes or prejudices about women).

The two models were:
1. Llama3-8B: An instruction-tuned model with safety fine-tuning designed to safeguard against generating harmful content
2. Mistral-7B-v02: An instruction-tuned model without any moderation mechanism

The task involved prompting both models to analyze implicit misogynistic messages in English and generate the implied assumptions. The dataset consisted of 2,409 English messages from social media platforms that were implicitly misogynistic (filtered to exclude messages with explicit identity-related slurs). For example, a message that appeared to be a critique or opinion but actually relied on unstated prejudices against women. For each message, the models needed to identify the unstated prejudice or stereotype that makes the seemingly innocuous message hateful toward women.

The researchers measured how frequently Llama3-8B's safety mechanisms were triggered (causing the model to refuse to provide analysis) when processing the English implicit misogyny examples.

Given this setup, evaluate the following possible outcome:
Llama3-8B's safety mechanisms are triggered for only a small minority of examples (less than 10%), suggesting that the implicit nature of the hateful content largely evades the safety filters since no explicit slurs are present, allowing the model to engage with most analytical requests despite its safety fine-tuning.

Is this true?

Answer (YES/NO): NO